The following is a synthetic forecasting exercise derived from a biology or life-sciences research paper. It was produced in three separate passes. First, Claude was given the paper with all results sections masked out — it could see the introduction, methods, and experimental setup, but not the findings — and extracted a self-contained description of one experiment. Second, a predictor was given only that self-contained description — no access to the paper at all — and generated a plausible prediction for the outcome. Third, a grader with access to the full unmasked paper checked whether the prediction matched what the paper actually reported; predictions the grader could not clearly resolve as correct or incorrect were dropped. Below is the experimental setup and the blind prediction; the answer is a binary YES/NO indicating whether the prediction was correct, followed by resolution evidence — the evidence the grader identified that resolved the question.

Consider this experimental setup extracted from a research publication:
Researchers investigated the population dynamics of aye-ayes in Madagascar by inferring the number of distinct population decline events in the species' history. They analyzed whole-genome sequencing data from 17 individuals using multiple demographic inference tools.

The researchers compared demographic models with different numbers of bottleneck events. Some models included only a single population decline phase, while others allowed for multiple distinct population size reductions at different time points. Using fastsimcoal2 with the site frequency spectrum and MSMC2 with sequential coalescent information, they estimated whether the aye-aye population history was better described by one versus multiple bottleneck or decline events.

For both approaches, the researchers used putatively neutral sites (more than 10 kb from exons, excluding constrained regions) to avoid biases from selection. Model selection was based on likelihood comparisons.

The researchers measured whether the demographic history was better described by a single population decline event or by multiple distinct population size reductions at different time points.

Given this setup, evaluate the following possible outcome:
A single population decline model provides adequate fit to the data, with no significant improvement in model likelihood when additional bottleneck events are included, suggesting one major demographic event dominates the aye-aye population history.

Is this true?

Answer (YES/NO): NO